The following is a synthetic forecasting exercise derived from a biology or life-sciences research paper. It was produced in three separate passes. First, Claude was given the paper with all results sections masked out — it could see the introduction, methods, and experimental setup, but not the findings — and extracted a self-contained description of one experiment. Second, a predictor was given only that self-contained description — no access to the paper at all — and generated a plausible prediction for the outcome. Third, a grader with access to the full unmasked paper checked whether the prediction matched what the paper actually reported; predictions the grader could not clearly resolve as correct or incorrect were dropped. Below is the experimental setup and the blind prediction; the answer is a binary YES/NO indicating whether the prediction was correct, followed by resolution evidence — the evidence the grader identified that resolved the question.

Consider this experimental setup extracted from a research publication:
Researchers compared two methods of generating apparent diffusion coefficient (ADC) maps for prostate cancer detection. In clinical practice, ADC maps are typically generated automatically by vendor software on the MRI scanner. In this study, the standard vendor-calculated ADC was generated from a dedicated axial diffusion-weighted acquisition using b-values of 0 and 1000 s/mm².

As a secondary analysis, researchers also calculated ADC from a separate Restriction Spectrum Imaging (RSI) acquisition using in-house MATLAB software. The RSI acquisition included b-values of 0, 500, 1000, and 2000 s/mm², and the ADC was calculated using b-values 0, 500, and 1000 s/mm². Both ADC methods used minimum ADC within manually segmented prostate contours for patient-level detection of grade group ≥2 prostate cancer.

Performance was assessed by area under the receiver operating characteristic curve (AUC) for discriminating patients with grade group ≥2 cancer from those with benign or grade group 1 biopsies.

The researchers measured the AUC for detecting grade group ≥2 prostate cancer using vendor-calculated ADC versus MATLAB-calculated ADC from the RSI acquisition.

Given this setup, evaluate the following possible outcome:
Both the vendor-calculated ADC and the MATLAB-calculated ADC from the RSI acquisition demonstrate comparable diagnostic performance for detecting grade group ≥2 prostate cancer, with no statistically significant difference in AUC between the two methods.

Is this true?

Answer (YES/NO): YES